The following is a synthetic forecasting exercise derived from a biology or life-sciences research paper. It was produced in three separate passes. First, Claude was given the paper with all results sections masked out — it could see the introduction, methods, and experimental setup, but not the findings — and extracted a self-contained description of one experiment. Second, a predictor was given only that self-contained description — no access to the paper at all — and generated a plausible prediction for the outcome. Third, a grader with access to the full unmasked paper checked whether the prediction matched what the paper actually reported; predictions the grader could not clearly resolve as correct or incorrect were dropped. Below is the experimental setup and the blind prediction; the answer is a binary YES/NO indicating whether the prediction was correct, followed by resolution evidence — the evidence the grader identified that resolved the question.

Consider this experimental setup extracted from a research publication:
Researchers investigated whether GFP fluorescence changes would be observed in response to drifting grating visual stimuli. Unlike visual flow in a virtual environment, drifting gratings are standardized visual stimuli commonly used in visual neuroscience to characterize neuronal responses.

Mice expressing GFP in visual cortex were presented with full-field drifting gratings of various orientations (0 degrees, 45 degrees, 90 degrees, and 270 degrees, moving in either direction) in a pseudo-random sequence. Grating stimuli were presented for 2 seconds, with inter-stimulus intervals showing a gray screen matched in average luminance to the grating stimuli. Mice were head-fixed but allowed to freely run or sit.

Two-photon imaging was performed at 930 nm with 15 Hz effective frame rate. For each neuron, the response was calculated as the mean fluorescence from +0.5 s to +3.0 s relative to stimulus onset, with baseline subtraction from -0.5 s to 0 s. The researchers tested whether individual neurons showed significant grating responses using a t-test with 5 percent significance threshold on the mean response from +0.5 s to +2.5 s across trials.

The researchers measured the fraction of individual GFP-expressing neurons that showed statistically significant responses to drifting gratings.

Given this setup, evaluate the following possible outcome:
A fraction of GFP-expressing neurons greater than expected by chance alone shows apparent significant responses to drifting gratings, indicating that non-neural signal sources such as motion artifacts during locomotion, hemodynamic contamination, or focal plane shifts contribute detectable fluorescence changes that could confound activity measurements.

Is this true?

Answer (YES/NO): YES